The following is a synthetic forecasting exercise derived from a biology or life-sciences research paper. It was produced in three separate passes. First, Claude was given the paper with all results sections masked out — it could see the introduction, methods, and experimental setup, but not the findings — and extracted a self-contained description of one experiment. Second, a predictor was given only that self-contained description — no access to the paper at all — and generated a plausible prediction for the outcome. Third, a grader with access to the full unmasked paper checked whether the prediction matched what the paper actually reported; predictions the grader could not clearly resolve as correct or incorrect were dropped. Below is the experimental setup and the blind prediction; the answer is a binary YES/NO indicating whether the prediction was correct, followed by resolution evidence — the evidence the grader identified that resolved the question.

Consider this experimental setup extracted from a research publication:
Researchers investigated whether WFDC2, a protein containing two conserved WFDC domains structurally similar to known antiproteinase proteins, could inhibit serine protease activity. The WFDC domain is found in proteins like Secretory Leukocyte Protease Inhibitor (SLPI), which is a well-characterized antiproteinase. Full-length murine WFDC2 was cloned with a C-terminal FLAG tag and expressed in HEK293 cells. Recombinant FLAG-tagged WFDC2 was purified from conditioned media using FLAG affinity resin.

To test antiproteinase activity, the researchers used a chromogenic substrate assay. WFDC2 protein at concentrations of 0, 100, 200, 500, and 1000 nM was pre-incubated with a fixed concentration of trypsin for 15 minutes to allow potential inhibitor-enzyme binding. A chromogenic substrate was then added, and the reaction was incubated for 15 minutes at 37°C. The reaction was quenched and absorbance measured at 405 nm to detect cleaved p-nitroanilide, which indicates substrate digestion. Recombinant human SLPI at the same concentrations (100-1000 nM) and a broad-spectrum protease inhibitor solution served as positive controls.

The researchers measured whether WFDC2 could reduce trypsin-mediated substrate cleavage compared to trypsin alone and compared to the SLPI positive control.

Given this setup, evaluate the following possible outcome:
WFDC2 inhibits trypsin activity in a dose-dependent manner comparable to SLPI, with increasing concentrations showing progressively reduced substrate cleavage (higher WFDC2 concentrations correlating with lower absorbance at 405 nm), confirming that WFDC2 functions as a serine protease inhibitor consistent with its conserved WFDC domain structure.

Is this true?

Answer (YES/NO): NO